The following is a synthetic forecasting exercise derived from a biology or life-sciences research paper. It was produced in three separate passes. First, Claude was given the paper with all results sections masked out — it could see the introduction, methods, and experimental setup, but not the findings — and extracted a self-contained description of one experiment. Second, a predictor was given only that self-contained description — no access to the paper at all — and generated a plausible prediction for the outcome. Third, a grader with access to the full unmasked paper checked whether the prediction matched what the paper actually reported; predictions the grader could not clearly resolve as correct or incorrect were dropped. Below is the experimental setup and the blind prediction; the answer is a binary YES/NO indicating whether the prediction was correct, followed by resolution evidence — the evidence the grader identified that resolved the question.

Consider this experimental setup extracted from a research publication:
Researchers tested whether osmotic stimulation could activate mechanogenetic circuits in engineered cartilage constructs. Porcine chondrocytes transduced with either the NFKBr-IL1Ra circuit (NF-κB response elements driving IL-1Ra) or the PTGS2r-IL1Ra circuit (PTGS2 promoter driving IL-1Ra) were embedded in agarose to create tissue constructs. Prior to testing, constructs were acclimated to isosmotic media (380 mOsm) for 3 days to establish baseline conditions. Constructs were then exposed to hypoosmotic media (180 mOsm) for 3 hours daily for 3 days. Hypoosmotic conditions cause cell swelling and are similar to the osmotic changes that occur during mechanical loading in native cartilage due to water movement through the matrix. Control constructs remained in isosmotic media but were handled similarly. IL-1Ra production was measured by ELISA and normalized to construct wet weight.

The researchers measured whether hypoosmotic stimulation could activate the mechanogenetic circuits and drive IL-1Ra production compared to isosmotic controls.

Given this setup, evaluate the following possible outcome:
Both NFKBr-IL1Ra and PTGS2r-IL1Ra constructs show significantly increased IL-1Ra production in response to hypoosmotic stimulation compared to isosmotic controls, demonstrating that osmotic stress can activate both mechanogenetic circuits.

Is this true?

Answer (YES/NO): NO